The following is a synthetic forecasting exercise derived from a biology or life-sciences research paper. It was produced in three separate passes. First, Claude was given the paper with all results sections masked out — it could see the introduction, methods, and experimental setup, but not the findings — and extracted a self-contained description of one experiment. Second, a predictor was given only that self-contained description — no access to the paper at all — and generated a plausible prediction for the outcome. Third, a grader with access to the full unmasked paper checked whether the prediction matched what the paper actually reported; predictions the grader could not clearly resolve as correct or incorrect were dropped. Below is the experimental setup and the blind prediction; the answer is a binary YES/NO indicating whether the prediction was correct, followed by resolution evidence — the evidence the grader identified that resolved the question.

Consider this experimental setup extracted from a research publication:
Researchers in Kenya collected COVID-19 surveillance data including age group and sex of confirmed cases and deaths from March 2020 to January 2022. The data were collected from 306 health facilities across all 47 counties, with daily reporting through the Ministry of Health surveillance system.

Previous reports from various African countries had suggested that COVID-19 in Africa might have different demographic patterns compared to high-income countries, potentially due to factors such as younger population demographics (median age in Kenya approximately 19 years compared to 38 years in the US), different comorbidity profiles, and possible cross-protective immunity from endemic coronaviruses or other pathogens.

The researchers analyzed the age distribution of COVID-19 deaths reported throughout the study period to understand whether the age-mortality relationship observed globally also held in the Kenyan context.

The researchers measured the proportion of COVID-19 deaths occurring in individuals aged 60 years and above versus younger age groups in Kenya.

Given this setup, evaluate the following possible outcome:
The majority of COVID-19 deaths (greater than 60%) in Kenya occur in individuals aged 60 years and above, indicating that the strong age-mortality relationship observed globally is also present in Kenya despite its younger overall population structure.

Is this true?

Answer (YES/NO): NO